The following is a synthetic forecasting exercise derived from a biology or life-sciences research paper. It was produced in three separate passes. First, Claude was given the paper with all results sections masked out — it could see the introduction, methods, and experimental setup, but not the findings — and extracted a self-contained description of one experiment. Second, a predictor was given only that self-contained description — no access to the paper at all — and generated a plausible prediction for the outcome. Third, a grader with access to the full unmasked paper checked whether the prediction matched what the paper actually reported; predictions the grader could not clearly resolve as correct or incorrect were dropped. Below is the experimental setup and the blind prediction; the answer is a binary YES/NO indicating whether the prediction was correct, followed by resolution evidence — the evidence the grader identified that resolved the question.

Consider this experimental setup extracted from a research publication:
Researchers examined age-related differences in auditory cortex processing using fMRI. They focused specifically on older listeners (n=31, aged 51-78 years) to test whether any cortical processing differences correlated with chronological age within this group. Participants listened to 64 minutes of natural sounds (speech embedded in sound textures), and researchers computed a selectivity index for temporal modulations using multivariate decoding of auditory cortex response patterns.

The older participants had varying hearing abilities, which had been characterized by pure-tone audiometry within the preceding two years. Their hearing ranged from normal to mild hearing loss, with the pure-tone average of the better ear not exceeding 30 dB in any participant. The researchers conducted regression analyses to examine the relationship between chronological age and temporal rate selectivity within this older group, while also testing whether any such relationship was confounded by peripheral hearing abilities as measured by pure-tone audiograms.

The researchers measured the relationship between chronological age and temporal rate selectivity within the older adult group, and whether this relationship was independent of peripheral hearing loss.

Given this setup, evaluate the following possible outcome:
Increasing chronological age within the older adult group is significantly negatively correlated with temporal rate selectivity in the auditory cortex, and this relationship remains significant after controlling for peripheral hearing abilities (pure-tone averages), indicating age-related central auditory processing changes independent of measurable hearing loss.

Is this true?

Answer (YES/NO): YES